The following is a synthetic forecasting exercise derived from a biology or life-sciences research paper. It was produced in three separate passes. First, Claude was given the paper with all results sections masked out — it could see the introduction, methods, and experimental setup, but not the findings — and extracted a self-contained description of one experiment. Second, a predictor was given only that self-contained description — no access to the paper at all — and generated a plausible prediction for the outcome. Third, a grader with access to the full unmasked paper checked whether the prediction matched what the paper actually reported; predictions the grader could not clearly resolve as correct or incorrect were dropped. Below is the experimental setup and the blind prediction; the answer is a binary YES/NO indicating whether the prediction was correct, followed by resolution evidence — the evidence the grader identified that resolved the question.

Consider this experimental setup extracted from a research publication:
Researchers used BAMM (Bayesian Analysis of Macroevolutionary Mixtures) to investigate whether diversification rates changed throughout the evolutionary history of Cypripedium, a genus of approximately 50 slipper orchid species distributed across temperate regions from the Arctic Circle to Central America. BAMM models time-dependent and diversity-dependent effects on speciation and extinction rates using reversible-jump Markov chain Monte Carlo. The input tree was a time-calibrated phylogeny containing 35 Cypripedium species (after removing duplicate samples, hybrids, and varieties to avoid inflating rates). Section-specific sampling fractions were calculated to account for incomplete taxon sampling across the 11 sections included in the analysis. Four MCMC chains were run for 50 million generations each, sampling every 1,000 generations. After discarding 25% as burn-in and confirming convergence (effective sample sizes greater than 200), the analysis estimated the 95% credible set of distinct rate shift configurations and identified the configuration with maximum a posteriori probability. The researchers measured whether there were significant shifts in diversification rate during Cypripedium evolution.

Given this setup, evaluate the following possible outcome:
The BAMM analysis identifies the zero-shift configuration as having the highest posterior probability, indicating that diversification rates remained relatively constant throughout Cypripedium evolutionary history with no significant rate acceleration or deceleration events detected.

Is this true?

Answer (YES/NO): NO